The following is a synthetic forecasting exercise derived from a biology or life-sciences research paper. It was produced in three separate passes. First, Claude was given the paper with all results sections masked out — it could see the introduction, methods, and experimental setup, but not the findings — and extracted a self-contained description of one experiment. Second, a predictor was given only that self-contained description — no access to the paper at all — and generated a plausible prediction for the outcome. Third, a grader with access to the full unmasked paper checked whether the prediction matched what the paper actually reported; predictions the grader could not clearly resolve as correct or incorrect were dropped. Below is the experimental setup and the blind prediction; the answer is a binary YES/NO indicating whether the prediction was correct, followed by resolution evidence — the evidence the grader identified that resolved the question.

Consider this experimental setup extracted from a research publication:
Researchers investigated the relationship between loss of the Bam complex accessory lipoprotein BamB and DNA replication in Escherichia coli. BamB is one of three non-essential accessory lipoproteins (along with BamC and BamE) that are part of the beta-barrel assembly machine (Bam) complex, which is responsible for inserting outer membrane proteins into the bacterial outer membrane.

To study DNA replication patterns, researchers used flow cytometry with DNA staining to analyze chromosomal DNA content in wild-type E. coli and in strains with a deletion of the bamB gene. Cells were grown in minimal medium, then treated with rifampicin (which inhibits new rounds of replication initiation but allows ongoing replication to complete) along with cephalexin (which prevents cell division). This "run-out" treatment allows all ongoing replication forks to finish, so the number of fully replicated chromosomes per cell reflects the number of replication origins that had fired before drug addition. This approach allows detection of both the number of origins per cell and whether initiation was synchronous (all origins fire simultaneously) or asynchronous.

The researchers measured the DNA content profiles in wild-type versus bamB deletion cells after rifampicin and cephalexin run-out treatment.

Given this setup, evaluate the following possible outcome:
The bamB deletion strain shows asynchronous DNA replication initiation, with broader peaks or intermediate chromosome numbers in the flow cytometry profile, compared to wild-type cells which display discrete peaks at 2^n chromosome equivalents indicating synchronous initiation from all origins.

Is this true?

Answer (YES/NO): YES